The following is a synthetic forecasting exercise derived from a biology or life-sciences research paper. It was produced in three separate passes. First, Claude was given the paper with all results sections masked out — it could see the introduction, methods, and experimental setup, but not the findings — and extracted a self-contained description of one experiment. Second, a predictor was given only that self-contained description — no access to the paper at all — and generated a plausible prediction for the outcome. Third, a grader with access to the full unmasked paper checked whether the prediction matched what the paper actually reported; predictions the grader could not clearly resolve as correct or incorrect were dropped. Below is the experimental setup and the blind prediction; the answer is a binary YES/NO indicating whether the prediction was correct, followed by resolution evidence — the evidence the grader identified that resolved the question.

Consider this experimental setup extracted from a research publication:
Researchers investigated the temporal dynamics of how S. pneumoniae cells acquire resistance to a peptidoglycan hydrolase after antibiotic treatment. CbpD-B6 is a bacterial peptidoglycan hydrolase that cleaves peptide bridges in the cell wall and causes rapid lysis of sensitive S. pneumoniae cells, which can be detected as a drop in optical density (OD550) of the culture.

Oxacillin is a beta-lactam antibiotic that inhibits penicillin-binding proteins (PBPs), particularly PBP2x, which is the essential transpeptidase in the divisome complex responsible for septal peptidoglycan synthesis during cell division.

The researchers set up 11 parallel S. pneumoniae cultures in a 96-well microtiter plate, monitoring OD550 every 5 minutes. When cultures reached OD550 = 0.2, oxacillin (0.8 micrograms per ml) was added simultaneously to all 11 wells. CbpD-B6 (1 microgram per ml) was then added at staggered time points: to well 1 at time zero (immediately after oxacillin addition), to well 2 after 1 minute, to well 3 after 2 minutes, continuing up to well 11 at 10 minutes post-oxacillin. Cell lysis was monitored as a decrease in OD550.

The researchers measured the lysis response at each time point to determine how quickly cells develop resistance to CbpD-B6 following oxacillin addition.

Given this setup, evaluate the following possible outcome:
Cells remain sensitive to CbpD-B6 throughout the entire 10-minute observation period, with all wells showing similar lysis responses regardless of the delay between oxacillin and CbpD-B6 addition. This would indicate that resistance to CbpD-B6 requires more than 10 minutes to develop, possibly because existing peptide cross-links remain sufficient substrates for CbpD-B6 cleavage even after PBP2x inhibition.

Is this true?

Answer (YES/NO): NO